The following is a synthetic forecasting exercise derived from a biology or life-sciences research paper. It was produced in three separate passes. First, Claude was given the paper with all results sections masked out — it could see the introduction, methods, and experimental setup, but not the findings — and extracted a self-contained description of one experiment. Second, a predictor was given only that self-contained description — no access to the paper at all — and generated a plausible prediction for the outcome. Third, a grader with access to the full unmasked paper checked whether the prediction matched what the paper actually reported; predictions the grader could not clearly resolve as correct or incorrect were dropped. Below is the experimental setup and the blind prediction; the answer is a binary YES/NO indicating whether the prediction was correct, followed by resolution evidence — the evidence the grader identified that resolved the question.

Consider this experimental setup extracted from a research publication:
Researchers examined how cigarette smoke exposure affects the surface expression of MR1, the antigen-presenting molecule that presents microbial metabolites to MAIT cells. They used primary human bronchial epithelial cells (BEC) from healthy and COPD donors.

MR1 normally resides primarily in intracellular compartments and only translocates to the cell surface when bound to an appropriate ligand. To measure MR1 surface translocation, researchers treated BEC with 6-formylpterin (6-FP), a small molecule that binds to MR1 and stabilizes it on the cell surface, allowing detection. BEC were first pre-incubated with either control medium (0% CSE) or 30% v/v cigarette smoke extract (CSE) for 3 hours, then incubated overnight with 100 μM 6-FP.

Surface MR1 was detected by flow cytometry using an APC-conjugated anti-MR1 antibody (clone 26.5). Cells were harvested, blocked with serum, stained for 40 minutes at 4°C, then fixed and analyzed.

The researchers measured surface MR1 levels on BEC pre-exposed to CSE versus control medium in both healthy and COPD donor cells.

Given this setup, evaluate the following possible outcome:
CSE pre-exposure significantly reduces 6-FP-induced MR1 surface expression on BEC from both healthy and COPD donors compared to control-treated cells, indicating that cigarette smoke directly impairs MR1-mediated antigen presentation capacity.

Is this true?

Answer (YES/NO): NO